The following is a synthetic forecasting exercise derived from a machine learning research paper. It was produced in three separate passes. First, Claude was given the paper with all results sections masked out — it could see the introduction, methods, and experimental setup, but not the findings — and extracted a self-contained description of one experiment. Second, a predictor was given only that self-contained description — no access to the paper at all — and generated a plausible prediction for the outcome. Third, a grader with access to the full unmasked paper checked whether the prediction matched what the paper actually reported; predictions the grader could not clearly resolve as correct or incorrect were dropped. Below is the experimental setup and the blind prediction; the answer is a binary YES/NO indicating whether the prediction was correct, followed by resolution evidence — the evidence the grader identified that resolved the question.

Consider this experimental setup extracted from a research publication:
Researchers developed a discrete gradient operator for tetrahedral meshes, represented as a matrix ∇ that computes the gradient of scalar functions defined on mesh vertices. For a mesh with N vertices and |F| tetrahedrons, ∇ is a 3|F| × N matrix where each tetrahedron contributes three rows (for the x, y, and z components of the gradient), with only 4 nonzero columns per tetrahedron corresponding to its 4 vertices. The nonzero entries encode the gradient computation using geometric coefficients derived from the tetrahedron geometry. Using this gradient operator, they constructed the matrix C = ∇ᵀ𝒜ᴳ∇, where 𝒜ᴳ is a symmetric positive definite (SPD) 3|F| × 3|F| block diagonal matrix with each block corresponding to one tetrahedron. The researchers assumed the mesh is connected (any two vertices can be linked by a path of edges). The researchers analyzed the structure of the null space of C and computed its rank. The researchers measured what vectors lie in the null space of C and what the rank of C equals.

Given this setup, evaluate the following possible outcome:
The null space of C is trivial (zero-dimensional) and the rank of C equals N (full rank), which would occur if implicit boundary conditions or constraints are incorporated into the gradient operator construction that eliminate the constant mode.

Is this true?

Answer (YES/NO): NO